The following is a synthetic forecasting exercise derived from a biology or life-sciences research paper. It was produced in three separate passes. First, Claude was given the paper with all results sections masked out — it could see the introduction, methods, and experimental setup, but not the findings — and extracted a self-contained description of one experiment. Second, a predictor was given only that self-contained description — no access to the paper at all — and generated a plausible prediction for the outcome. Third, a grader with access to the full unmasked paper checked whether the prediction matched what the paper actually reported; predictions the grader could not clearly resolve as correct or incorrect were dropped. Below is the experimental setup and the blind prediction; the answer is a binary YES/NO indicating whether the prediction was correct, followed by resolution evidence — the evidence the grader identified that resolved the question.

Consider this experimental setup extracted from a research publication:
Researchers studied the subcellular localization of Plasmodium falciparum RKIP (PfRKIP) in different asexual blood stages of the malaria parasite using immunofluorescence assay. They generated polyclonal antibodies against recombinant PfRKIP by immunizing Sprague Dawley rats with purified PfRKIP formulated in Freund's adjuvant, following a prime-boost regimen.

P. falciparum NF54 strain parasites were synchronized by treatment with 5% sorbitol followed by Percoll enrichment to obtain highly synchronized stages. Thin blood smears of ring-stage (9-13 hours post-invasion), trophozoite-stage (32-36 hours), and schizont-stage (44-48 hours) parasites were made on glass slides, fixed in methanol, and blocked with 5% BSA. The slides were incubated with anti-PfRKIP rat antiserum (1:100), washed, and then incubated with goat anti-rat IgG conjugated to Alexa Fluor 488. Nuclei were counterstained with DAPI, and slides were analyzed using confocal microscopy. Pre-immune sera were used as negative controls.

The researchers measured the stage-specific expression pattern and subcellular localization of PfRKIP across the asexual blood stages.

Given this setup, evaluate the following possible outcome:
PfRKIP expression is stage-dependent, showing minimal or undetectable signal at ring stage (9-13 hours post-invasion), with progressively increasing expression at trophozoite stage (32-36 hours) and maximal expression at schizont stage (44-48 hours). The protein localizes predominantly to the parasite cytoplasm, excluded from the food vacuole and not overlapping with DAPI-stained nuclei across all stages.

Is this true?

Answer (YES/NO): NO